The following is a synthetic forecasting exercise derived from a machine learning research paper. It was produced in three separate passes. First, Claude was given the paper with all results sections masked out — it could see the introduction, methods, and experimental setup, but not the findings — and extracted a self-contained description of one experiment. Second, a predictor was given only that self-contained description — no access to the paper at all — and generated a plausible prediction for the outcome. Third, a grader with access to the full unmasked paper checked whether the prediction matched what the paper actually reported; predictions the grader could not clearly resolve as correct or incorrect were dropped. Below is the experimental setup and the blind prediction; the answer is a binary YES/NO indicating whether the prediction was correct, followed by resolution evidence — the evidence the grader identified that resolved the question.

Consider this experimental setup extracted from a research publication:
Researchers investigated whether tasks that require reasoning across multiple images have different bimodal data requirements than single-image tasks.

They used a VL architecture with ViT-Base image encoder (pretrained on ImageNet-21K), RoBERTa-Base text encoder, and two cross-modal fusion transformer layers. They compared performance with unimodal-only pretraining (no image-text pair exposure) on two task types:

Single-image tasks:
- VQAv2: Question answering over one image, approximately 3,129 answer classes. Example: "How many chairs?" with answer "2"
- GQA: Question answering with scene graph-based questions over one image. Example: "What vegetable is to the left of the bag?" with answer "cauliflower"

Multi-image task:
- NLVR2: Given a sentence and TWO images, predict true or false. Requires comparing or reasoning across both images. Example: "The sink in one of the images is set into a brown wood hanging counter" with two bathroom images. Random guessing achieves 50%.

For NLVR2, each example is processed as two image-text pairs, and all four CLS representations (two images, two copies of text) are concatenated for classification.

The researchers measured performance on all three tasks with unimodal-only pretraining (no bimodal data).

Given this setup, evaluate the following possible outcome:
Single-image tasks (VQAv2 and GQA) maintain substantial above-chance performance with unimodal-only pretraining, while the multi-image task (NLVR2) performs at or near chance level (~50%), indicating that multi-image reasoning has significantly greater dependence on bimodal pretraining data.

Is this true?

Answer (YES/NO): YES